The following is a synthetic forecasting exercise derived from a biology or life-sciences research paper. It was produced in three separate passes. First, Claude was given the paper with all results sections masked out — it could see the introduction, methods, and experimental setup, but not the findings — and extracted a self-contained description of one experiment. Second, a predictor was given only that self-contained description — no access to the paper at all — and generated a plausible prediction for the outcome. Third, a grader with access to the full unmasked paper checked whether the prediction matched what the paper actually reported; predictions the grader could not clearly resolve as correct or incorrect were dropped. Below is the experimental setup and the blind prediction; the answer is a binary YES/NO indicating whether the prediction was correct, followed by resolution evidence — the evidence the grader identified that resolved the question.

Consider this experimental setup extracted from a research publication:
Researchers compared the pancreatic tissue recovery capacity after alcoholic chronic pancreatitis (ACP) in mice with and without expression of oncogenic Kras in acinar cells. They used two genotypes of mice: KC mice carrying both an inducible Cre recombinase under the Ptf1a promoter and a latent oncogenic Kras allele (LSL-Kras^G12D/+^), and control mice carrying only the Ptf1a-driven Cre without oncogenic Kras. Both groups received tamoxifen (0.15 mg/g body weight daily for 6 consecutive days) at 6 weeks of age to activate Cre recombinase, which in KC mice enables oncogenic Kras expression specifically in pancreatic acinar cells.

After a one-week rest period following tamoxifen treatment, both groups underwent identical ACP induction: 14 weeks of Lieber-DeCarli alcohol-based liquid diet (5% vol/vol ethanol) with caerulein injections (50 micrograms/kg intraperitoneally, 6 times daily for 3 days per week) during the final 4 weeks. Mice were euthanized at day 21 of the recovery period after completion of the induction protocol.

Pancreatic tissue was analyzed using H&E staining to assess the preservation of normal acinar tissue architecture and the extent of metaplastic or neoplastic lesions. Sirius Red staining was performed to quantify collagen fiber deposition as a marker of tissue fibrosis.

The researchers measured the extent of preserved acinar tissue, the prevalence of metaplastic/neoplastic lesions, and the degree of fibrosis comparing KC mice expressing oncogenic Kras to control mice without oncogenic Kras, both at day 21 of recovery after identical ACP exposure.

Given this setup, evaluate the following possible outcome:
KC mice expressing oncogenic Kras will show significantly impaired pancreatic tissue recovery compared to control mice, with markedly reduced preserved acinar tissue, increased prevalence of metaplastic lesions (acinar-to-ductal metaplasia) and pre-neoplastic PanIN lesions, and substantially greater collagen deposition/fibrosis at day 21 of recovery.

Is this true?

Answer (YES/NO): YES